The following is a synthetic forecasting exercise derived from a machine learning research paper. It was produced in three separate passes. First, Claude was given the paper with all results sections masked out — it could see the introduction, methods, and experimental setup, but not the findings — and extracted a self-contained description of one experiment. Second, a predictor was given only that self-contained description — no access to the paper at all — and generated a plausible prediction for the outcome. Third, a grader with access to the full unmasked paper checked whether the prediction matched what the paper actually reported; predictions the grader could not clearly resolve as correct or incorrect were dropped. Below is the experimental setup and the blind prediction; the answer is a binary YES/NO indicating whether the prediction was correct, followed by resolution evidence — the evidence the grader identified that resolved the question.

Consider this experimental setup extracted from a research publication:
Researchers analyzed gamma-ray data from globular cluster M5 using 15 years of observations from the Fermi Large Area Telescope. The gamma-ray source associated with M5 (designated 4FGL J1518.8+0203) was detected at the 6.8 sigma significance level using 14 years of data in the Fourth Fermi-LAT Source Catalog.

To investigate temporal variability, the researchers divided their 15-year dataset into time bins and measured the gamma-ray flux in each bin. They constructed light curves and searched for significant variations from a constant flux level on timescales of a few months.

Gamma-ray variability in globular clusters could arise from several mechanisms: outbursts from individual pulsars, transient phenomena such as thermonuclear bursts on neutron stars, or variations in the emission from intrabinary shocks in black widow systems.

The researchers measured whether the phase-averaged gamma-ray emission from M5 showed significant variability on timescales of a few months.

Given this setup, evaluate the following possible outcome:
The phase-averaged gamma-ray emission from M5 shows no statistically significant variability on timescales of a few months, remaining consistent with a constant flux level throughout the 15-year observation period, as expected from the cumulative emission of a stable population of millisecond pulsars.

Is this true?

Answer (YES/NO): YES